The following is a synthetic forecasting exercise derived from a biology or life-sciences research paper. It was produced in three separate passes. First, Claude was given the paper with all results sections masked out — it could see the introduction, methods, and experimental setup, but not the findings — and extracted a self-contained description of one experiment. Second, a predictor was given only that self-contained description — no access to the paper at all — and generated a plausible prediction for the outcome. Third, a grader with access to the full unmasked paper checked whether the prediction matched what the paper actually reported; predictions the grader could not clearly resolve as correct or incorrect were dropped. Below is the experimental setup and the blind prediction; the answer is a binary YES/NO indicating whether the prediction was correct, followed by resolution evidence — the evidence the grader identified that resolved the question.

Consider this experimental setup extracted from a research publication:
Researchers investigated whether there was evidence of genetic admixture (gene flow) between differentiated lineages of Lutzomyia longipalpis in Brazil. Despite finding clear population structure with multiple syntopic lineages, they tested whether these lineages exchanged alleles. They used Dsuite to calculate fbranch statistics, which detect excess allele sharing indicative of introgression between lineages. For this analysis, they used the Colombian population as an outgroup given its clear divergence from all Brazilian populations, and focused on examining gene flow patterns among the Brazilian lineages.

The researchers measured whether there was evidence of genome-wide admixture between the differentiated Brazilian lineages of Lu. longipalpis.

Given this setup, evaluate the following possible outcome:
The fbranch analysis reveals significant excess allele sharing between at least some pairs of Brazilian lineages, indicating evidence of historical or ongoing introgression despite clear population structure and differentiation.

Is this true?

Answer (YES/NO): YES